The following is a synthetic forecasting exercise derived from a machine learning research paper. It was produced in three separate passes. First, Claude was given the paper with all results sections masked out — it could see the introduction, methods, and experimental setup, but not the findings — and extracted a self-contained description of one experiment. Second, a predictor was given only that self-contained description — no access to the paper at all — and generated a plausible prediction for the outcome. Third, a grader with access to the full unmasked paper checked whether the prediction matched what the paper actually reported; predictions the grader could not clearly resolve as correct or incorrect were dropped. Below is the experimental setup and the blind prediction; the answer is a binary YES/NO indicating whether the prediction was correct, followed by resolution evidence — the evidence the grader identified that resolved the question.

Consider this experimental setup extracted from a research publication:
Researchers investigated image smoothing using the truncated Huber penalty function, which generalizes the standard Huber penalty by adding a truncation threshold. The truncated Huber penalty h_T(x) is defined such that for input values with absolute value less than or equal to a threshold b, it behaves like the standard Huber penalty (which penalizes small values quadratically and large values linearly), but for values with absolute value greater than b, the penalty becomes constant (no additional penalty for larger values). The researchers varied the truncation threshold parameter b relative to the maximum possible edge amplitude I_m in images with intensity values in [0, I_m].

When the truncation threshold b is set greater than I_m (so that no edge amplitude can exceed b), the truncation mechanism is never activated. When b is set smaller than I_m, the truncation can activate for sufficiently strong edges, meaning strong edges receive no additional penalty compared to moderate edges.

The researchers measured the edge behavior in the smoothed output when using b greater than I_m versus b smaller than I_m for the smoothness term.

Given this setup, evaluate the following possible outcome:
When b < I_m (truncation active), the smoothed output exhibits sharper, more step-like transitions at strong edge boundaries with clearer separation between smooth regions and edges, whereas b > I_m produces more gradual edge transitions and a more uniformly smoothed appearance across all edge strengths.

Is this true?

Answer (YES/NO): NO